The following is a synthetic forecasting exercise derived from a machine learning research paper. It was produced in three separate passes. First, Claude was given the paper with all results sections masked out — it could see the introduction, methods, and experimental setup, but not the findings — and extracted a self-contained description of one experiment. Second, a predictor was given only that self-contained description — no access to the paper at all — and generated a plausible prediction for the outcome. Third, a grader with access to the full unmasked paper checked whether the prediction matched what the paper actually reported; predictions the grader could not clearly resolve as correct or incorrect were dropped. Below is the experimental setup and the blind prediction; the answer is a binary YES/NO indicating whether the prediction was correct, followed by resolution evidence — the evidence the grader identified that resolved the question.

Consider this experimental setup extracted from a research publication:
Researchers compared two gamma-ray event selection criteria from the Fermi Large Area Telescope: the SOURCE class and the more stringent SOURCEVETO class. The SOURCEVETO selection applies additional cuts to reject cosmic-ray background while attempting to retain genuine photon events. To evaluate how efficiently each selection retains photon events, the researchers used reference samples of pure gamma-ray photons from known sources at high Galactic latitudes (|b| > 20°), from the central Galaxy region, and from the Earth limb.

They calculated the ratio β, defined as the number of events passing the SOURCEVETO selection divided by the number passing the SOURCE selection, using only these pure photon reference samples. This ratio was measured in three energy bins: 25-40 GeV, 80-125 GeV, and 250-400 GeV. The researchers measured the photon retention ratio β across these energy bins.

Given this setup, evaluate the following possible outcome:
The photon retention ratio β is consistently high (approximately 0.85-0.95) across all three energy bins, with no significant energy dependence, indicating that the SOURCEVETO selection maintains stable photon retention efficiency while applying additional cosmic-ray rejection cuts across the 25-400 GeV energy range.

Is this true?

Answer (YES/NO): YES